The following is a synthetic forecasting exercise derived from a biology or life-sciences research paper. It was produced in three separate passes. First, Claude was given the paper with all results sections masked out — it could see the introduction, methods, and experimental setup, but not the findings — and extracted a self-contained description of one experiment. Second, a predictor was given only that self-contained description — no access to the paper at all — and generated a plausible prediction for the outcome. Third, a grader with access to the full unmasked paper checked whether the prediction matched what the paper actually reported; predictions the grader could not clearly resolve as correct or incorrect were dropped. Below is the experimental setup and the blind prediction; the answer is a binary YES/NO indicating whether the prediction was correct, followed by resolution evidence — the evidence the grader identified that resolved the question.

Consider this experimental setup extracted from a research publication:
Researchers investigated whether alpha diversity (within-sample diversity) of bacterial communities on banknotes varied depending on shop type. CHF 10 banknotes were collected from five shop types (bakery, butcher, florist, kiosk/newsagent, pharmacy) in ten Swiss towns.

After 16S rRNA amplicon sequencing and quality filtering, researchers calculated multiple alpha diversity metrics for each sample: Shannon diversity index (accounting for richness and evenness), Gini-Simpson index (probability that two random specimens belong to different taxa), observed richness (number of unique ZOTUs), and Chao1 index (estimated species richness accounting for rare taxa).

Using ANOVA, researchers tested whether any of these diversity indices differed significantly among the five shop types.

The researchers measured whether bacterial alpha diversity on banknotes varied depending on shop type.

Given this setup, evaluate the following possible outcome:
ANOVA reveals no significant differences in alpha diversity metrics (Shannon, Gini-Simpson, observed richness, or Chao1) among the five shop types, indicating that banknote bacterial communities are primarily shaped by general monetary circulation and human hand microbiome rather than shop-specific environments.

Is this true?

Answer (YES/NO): NO